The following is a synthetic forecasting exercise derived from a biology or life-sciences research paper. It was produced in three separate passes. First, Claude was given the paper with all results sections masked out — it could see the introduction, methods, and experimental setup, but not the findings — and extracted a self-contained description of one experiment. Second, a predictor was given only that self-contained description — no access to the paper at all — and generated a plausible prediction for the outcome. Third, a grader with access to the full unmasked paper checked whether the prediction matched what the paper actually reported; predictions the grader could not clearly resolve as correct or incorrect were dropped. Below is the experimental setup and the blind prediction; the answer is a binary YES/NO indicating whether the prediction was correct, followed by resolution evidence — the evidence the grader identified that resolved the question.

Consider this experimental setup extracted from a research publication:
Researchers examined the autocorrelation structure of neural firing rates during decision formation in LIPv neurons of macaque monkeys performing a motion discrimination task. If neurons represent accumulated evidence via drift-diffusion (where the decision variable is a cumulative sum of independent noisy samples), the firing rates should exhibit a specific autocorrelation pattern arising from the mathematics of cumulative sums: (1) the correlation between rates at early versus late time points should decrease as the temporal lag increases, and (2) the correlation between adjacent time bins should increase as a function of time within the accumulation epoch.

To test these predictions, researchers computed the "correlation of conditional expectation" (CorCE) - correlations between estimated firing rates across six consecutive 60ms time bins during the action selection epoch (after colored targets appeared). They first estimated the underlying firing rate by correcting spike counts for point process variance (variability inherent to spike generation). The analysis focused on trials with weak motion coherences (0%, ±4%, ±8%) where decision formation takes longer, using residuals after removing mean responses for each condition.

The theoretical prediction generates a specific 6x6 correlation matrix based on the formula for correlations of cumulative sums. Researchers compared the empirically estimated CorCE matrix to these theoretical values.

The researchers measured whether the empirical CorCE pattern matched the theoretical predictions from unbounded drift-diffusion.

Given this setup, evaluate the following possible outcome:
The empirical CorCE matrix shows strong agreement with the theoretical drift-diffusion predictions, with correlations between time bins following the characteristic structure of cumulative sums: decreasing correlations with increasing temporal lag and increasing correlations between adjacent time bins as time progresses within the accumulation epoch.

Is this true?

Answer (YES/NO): YES